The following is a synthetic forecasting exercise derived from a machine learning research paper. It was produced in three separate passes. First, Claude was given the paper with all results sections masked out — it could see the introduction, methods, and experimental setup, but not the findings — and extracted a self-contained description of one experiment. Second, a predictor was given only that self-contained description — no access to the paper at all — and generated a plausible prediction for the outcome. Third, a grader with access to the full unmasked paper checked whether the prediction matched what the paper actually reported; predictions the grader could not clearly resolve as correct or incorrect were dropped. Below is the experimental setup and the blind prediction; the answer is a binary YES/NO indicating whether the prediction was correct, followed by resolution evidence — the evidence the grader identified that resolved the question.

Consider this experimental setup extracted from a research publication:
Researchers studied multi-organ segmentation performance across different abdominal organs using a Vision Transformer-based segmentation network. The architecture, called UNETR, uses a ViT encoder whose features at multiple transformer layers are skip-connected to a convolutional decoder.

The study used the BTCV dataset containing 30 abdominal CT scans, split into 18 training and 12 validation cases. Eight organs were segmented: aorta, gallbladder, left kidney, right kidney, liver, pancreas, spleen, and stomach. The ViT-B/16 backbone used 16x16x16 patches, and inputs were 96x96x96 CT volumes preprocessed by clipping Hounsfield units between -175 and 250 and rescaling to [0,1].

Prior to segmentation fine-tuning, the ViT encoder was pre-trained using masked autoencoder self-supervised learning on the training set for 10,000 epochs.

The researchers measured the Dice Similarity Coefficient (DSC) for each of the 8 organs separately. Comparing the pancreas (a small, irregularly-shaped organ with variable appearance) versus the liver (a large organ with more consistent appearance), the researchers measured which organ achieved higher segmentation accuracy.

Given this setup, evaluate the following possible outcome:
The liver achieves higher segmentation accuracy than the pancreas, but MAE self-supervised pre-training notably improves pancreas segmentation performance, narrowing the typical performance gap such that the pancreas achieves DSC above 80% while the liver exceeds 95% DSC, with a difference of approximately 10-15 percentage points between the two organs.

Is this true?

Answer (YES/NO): NO